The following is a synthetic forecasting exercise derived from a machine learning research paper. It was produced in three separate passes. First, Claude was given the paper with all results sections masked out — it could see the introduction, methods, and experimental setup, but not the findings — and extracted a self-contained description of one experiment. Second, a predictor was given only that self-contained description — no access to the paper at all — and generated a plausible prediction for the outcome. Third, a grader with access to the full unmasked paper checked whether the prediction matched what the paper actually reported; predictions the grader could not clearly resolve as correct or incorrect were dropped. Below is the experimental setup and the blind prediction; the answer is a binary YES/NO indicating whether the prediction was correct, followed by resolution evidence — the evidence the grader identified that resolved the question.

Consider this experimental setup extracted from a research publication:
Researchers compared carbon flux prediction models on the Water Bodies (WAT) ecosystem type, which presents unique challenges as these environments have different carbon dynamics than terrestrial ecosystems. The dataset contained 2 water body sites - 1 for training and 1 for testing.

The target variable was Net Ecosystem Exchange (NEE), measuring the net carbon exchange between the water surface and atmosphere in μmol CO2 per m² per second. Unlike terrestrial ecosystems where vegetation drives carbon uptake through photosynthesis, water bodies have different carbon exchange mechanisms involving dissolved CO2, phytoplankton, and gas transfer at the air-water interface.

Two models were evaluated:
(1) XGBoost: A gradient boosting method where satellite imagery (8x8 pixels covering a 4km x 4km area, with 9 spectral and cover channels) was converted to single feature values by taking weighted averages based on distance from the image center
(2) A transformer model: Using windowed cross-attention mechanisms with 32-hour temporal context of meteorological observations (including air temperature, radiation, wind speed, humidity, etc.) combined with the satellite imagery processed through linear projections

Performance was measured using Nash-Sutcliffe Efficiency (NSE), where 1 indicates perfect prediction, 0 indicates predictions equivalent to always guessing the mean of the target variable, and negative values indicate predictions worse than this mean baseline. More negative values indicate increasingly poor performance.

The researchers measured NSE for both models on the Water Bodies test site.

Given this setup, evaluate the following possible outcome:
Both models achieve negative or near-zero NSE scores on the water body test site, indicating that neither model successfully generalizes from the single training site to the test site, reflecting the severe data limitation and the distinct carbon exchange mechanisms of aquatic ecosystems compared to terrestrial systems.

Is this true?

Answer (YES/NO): YES